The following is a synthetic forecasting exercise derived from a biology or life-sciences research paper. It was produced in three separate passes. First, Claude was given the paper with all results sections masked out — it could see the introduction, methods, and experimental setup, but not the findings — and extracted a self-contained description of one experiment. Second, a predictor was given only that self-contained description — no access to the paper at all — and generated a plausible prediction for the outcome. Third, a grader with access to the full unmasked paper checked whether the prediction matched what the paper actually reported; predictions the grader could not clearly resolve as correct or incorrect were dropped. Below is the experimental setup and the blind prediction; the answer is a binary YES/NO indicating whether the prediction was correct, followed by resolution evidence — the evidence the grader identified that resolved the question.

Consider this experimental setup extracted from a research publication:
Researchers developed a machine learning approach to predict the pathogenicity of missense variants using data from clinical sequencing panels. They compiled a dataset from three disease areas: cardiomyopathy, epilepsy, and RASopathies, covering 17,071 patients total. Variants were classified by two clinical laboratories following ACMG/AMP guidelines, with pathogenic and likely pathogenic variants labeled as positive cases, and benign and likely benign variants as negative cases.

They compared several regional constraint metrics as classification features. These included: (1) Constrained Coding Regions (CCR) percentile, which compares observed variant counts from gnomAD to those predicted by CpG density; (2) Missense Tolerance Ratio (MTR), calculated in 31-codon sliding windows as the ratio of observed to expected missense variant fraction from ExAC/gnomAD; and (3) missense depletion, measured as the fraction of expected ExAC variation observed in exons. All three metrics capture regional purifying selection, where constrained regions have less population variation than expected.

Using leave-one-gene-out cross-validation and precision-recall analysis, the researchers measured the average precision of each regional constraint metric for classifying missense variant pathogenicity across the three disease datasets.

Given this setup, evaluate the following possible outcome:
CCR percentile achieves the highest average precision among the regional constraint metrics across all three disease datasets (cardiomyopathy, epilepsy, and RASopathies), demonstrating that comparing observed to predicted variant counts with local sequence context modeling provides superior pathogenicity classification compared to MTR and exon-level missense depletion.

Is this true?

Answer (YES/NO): YES